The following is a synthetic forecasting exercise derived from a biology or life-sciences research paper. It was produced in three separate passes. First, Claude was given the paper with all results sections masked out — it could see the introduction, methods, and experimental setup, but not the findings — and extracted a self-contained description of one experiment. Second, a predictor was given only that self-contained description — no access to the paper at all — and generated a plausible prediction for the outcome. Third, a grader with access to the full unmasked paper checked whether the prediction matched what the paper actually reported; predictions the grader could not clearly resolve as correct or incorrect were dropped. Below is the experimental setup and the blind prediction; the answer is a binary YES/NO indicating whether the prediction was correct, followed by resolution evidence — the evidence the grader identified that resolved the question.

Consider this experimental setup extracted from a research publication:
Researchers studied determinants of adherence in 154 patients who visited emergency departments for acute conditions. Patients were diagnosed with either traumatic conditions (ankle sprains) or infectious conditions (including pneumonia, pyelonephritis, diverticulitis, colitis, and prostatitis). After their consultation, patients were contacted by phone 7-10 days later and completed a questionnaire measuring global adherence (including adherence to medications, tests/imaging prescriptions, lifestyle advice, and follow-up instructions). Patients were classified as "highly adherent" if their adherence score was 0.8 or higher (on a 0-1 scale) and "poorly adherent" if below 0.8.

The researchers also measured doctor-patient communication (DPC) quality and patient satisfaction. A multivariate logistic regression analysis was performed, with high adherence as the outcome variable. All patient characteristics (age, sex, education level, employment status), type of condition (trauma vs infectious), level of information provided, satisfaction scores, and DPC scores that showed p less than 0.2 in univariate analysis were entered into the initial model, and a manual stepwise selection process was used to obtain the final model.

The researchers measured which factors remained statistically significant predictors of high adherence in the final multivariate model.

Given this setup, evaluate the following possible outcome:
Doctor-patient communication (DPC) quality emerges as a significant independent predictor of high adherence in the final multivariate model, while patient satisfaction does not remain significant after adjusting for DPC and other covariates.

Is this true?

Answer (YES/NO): YES